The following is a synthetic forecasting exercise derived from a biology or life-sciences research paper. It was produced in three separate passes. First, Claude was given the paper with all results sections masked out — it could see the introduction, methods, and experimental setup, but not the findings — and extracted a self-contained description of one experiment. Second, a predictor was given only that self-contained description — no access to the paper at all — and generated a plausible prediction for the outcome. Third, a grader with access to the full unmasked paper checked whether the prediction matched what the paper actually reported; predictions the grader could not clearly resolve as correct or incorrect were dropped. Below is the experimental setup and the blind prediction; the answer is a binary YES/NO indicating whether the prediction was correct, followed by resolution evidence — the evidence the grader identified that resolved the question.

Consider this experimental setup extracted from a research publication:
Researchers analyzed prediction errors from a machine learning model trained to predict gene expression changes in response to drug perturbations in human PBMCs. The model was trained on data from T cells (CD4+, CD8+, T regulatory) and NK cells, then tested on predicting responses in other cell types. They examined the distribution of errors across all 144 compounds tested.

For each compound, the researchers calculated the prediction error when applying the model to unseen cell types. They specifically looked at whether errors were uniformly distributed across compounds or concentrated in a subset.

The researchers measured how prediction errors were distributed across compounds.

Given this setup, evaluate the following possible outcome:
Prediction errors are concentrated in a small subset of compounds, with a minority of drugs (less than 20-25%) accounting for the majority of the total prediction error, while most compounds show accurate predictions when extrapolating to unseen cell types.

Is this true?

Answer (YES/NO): NO